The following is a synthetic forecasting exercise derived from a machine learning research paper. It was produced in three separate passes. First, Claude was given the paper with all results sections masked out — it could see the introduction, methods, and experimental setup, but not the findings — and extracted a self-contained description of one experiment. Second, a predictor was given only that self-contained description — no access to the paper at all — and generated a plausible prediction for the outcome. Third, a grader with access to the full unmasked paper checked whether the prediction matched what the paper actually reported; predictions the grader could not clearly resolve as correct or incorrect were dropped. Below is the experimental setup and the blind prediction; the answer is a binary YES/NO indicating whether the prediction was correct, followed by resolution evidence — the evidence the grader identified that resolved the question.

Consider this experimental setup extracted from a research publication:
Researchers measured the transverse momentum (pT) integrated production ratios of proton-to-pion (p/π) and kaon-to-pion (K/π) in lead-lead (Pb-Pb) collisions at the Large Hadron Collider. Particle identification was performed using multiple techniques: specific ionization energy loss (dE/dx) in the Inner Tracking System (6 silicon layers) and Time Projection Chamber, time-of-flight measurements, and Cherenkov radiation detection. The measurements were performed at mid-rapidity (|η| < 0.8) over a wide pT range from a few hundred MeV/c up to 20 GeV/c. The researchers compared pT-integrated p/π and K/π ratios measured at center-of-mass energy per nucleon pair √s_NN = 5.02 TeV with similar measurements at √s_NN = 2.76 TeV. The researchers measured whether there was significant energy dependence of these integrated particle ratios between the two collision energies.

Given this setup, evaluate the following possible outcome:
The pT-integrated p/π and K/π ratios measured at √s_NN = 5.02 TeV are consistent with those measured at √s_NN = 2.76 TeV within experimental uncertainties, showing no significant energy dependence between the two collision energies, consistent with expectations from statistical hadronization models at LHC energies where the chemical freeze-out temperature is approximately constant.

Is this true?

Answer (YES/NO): YES